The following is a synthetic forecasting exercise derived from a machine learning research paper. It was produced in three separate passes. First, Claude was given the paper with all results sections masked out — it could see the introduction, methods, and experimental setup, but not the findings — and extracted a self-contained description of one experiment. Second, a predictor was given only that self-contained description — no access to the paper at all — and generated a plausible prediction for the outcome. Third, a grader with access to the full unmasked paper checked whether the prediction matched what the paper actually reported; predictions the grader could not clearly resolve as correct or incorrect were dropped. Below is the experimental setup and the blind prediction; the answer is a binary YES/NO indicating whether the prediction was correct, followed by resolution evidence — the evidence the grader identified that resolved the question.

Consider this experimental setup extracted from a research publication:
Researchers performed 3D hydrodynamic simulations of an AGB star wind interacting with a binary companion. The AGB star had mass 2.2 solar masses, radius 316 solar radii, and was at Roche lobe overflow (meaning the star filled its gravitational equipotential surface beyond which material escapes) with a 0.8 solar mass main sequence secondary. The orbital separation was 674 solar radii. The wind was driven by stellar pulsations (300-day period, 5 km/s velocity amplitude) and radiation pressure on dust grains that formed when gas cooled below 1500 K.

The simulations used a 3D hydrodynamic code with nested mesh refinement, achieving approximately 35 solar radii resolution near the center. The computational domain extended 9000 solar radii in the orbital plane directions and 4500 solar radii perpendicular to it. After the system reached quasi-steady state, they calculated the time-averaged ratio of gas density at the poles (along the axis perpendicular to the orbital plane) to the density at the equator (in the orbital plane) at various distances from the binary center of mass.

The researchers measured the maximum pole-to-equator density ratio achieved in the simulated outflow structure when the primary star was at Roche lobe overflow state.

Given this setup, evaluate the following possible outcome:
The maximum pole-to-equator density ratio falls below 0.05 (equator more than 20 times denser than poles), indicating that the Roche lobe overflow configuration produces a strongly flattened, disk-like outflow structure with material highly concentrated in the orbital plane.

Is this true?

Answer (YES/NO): NO